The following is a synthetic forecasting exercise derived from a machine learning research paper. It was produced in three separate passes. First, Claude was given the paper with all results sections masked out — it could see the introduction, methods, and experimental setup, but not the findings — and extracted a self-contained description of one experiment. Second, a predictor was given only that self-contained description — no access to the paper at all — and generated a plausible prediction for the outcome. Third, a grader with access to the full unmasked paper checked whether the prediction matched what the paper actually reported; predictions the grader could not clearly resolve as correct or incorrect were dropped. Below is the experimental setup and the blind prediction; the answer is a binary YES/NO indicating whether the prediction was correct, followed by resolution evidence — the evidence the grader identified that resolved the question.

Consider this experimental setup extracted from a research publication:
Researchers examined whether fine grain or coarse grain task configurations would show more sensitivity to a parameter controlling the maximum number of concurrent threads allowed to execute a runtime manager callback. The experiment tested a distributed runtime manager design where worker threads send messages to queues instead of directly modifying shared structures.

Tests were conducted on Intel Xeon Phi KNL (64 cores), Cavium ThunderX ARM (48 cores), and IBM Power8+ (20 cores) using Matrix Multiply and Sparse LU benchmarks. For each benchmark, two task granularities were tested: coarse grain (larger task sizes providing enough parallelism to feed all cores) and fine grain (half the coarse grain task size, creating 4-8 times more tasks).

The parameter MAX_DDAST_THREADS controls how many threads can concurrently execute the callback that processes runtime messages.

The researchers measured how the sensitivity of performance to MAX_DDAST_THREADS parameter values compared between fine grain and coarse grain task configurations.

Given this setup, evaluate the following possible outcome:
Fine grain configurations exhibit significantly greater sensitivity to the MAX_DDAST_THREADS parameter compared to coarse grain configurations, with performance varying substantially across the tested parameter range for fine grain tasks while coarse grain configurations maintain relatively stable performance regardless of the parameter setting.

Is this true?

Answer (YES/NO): YES